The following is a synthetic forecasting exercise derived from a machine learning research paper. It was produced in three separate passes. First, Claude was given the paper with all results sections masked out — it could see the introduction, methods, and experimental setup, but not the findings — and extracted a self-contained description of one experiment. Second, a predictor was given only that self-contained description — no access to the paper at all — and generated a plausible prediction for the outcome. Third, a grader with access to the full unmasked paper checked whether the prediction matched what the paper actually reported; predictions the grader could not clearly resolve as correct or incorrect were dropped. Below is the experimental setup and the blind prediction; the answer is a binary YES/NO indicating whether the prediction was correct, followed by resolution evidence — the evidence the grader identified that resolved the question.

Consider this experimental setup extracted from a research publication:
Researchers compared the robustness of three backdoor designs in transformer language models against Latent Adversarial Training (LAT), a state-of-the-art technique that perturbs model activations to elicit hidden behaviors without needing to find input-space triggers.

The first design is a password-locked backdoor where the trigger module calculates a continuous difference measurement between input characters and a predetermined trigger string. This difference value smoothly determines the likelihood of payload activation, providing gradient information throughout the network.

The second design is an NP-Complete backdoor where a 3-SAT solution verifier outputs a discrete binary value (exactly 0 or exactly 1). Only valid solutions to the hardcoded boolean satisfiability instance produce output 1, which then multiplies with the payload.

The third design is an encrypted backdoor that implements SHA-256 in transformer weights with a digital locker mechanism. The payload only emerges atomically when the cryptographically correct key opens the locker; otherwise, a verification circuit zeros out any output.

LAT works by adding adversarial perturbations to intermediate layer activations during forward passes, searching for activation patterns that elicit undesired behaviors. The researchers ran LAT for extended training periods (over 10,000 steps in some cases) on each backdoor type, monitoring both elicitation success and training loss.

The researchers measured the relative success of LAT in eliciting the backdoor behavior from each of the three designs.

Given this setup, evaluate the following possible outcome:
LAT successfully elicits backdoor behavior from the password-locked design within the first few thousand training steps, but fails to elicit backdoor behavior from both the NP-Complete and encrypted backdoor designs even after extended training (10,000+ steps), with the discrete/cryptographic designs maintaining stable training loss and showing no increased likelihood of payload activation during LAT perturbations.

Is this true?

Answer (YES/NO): NO